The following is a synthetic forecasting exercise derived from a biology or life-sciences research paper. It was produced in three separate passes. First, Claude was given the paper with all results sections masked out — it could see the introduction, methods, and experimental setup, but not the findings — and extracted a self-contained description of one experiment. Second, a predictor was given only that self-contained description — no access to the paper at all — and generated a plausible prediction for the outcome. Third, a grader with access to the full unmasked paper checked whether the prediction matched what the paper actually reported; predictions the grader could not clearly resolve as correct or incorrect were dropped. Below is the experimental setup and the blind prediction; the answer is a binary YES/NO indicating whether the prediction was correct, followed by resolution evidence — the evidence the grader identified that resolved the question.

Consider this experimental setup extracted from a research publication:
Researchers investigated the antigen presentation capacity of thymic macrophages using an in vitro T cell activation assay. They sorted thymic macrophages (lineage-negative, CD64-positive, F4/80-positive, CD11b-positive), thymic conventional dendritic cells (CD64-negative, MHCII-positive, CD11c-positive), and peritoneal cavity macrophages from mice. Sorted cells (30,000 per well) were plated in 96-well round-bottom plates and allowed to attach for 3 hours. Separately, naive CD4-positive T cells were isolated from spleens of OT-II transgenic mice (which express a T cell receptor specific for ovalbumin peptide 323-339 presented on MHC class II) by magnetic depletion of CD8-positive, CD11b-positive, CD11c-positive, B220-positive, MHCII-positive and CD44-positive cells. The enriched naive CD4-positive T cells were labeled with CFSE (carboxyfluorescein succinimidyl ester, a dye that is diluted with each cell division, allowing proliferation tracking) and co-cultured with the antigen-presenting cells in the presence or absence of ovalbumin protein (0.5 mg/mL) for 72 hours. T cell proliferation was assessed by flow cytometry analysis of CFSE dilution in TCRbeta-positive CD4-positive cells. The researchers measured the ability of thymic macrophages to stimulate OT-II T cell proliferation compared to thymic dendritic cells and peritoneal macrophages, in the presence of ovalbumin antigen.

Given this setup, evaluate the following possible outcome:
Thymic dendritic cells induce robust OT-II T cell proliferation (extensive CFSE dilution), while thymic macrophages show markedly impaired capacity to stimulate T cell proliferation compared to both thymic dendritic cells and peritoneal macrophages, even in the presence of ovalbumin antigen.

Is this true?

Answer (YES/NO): NO